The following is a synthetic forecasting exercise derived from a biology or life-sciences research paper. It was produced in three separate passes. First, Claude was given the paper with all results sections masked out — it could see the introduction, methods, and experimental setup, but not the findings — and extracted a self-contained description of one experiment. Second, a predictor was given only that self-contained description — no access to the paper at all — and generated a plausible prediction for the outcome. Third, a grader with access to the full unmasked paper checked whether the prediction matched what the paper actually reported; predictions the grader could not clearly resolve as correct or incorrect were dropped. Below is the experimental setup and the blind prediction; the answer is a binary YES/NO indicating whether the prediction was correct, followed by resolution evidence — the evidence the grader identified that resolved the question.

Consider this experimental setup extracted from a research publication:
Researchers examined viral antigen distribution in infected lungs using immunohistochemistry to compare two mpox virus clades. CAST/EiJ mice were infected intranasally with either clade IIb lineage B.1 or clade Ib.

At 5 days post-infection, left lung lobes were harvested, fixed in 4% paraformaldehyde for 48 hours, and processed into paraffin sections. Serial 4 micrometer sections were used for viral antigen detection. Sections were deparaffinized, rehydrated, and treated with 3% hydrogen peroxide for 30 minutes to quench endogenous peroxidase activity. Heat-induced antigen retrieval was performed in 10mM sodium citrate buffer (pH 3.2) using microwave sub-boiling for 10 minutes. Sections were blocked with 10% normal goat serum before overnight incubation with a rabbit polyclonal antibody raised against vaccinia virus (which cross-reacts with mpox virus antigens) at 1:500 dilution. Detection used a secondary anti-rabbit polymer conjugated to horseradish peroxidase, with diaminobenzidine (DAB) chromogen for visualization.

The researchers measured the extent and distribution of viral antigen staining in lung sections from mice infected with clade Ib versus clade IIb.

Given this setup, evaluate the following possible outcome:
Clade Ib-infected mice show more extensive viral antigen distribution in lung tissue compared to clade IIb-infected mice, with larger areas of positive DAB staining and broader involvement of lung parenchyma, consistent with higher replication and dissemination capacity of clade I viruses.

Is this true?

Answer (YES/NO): YES